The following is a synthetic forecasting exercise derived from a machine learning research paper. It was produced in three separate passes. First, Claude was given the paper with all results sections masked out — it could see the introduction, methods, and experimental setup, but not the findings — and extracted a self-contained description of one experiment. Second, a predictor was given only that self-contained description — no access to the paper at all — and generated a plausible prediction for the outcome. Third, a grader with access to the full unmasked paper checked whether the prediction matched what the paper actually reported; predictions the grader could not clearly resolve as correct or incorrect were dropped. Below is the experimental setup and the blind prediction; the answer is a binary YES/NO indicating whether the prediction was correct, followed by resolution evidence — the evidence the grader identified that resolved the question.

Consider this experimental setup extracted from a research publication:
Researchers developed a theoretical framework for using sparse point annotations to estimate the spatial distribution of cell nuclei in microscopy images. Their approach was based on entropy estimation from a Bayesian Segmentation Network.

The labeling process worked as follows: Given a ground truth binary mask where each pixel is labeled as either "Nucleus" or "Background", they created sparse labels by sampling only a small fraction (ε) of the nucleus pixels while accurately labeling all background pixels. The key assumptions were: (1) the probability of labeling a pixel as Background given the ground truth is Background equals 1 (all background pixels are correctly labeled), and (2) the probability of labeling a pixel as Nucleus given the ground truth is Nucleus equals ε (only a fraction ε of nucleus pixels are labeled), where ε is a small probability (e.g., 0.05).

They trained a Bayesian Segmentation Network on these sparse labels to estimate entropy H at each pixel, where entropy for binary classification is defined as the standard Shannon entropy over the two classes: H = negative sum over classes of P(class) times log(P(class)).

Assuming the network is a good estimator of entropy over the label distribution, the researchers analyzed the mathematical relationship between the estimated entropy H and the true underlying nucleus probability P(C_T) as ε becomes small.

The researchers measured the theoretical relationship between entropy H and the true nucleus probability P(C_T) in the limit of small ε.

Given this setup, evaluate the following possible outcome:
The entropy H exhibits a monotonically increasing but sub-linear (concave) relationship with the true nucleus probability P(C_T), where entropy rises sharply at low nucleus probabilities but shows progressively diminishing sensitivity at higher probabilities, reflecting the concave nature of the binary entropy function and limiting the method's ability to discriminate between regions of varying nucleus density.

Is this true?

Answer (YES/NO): NO